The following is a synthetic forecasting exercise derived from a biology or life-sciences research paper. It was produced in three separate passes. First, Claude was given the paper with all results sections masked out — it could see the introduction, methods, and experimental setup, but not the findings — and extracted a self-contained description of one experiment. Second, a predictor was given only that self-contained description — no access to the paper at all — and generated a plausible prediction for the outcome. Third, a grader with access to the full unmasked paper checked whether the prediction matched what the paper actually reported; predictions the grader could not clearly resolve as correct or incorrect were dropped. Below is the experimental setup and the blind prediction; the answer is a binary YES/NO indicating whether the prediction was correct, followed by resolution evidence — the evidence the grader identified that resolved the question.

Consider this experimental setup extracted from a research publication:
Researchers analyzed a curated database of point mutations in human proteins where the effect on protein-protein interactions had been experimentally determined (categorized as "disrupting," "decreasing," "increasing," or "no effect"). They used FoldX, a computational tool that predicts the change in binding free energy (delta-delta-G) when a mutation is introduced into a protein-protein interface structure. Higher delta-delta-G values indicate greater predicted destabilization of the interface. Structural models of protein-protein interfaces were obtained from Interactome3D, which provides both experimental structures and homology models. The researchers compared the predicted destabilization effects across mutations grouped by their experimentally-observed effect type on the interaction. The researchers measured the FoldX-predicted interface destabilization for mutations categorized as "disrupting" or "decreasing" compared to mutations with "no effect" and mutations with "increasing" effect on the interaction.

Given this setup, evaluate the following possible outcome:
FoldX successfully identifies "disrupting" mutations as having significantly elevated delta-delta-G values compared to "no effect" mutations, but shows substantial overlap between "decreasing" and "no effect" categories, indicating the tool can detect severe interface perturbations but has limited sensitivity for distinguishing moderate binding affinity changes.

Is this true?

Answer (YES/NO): NO